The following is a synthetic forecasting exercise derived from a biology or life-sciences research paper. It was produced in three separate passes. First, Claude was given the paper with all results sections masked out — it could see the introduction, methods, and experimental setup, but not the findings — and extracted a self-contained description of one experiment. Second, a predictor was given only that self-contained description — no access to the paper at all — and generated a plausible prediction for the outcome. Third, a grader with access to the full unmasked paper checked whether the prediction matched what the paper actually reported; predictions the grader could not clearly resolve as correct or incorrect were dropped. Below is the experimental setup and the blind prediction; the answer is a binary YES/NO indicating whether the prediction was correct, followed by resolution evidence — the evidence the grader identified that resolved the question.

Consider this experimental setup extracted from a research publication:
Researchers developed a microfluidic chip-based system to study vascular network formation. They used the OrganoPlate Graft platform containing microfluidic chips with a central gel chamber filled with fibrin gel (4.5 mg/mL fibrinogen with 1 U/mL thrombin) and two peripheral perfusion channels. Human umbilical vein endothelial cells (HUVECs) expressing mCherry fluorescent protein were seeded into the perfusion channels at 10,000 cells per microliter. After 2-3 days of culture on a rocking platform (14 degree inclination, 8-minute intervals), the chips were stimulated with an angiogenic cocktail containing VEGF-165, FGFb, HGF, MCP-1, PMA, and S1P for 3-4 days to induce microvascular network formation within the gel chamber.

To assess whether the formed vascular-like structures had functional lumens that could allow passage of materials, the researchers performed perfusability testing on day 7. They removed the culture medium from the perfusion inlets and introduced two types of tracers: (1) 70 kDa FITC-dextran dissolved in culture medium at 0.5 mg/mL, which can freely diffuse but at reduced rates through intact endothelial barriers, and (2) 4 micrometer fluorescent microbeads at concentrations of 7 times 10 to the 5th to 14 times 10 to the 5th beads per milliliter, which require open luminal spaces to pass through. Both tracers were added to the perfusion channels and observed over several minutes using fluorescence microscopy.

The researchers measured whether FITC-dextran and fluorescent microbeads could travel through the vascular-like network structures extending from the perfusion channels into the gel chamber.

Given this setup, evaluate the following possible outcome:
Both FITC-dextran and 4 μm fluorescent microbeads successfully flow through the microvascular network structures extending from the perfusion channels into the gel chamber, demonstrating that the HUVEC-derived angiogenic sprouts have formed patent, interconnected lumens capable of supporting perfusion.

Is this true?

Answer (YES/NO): YES